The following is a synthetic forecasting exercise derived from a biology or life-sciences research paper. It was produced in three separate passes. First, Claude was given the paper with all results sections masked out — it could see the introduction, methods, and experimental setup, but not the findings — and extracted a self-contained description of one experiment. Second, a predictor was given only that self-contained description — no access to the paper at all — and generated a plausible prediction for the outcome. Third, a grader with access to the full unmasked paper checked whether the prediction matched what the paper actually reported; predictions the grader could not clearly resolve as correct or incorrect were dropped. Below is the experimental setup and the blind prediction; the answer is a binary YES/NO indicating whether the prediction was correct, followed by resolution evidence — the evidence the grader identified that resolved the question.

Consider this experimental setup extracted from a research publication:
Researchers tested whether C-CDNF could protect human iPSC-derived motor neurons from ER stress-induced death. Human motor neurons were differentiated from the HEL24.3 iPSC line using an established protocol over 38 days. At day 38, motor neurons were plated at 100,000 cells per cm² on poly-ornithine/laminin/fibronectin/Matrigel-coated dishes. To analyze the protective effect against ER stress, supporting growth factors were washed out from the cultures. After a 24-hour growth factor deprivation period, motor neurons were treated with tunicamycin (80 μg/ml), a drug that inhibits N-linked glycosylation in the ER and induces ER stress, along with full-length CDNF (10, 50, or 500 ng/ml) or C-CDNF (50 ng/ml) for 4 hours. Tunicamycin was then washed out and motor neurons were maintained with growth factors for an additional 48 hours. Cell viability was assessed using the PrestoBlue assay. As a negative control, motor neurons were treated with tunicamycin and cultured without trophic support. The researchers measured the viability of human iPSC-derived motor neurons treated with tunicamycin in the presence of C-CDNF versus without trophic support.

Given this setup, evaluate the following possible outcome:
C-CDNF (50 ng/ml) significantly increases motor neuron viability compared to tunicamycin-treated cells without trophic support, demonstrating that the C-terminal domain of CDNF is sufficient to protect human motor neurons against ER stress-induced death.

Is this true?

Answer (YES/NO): YES